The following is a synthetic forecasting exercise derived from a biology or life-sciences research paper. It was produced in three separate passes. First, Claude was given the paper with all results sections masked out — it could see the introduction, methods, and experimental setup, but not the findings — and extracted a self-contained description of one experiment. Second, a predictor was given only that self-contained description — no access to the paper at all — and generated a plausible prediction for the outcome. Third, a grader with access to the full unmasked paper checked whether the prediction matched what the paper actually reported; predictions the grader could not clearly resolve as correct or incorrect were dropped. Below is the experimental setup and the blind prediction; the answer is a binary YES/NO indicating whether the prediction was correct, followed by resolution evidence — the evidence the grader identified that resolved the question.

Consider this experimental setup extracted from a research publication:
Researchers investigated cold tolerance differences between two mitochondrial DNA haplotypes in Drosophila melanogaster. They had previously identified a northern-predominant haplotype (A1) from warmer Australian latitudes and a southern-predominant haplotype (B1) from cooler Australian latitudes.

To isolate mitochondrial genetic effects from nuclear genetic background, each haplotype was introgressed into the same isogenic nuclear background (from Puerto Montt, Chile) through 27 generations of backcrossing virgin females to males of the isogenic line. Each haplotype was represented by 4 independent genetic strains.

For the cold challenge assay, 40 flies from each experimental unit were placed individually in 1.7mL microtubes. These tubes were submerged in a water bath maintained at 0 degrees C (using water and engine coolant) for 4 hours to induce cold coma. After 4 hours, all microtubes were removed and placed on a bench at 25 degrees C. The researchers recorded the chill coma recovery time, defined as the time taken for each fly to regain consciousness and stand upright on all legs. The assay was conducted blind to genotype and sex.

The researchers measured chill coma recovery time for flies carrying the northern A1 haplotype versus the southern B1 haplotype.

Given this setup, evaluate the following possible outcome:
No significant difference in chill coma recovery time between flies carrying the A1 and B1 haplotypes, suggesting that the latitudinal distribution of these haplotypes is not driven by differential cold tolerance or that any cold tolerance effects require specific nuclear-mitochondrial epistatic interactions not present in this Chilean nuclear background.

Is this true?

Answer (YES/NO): NO